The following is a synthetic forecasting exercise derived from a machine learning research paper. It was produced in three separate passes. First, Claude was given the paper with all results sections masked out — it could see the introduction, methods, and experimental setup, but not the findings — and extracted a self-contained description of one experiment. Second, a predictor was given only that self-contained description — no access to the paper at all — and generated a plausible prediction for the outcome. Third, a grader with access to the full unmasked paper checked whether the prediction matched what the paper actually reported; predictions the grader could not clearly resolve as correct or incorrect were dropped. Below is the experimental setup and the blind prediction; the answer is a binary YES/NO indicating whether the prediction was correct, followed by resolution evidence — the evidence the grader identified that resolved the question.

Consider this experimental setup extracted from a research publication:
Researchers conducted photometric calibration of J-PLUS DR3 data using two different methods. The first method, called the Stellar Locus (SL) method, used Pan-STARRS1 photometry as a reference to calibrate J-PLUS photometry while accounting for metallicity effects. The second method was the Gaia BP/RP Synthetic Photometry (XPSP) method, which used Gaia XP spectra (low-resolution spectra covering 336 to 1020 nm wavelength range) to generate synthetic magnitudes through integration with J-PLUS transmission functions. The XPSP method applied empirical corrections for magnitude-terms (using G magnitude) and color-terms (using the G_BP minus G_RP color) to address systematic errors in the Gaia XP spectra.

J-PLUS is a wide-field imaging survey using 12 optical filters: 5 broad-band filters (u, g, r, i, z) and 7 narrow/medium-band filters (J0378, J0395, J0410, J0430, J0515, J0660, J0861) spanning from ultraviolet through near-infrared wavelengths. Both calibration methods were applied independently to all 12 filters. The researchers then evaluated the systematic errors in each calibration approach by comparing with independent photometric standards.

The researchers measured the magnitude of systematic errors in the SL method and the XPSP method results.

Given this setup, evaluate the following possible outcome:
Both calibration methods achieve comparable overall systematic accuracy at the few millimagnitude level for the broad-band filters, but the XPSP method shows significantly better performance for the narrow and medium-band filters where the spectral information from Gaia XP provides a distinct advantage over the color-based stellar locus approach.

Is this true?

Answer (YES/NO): NO